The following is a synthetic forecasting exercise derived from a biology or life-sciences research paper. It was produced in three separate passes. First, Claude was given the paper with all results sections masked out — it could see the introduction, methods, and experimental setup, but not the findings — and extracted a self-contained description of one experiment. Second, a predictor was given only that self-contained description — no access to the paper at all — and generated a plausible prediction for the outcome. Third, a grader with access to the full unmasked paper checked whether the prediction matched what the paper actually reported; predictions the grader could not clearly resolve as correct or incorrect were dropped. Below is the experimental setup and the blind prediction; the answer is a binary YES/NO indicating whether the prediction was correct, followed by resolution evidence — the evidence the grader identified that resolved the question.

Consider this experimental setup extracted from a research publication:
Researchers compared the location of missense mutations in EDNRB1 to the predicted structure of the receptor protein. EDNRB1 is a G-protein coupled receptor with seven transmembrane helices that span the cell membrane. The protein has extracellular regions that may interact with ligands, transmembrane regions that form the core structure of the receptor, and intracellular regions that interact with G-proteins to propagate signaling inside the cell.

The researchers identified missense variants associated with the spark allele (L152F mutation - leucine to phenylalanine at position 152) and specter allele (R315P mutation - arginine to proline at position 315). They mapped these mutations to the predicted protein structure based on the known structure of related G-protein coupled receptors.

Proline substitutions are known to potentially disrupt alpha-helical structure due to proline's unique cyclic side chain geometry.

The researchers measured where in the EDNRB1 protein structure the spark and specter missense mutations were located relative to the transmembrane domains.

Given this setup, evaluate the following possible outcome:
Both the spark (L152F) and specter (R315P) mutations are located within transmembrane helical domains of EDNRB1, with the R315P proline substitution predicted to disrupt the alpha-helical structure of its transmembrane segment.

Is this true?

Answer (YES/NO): NO